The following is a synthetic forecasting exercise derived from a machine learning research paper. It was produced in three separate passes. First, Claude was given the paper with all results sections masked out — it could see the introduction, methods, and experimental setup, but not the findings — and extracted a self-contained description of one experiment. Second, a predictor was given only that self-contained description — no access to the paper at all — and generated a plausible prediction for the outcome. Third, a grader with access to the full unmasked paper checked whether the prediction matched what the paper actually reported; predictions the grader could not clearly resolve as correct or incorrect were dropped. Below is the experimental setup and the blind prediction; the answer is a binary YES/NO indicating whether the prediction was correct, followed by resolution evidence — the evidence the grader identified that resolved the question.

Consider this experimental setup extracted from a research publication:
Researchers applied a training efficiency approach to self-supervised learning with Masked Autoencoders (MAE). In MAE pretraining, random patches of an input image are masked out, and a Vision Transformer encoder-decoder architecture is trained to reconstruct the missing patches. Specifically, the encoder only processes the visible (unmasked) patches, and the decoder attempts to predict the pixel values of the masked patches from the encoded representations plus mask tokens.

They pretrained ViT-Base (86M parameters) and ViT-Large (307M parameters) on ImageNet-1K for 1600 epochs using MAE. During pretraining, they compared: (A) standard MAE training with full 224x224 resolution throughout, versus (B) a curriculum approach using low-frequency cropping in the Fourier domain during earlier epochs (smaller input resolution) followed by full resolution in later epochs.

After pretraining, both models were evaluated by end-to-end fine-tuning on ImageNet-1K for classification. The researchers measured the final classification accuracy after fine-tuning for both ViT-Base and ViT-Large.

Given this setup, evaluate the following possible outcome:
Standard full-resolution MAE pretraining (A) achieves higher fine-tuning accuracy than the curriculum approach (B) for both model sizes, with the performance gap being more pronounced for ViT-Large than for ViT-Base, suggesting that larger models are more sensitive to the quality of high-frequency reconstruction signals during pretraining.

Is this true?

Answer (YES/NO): NO